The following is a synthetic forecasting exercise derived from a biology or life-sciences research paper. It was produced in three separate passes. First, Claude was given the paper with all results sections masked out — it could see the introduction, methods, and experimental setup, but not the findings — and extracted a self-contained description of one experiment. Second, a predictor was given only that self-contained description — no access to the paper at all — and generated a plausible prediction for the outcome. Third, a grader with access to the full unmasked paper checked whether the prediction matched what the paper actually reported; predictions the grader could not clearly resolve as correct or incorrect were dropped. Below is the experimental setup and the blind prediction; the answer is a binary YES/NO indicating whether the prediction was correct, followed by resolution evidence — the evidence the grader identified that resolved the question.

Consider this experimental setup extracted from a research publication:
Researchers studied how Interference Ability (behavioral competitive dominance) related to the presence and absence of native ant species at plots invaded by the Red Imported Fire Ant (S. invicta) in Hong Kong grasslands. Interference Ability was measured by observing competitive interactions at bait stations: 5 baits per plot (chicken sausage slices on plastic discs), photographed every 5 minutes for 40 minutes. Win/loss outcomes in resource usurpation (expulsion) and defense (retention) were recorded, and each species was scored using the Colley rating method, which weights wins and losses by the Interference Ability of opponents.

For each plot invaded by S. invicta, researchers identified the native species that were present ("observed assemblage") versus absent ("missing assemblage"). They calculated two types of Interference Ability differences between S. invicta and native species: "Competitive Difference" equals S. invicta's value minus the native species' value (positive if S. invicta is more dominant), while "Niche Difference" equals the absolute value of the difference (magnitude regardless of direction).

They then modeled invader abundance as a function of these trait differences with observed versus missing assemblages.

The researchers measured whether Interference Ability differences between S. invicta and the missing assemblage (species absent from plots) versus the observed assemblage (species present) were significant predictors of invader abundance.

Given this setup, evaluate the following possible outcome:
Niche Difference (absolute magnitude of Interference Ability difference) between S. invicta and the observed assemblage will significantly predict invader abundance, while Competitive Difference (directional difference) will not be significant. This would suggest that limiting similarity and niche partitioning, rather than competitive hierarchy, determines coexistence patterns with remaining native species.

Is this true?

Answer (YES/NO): NO